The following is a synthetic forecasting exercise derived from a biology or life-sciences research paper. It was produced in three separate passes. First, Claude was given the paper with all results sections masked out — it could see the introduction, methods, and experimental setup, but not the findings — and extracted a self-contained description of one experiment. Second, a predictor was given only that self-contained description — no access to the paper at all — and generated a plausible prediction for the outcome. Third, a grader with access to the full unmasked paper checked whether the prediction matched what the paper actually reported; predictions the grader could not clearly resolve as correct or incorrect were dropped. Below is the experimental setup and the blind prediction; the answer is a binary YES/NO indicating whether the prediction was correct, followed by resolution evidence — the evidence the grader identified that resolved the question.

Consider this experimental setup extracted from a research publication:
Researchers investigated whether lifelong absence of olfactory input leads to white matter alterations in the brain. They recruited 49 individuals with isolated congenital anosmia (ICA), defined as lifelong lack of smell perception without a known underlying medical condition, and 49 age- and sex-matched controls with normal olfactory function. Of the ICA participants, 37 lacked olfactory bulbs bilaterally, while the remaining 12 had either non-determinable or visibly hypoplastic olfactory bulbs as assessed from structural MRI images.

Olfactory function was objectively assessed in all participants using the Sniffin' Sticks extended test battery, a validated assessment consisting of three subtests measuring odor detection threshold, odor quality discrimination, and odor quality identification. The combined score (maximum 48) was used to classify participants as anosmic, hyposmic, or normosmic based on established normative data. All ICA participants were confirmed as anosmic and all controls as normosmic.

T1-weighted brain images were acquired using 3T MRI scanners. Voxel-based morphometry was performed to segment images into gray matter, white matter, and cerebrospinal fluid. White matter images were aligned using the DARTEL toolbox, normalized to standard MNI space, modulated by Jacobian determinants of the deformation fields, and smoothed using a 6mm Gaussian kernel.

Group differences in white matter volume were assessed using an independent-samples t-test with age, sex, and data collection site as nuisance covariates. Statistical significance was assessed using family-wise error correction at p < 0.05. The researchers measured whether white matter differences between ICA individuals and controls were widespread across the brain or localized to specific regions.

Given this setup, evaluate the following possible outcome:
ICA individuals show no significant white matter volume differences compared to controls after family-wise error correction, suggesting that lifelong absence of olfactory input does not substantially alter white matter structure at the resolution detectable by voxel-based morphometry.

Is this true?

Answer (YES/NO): NO